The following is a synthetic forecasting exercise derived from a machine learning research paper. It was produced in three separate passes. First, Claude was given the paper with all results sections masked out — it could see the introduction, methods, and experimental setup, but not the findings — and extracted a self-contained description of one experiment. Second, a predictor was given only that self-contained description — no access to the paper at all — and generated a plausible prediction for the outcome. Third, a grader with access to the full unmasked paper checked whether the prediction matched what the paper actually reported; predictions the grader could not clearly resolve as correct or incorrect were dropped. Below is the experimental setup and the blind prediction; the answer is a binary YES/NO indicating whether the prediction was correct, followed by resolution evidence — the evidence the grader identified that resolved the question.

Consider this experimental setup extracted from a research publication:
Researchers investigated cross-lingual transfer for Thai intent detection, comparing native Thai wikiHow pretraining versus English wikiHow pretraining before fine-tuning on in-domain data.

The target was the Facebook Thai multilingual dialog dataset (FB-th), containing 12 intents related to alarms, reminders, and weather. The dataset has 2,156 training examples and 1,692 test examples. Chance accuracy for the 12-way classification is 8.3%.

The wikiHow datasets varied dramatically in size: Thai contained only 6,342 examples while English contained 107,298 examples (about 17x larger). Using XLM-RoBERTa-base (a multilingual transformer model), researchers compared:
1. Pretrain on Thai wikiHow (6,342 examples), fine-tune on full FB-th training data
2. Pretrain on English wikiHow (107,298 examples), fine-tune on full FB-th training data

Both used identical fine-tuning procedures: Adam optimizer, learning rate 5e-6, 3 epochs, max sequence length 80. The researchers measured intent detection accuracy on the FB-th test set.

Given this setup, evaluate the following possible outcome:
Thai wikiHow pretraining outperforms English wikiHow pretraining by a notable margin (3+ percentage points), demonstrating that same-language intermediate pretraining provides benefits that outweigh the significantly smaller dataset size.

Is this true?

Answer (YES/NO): NO